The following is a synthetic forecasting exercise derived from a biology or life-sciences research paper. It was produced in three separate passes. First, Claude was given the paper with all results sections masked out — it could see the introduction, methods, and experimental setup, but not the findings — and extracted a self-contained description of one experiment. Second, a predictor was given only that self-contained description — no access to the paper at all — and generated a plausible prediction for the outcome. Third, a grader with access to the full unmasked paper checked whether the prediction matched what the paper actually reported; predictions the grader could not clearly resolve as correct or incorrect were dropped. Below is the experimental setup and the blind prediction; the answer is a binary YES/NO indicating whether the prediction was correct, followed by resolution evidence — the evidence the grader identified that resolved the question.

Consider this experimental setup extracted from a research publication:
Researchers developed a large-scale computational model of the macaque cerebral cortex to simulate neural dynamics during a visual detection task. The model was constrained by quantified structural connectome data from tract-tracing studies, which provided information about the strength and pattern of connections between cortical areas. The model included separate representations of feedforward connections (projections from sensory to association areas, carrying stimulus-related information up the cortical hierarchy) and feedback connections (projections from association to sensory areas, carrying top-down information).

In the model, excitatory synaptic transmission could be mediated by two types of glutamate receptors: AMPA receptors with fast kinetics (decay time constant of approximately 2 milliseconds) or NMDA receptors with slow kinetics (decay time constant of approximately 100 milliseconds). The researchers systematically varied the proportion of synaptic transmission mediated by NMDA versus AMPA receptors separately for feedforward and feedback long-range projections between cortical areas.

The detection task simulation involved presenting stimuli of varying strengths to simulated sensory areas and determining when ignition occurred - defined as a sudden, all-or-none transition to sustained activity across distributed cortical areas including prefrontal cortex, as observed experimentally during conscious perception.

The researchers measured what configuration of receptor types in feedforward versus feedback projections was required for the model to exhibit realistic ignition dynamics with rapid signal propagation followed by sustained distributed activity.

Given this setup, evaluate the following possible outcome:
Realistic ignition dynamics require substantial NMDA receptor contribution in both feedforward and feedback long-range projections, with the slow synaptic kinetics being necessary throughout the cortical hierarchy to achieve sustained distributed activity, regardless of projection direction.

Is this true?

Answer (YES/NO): NO